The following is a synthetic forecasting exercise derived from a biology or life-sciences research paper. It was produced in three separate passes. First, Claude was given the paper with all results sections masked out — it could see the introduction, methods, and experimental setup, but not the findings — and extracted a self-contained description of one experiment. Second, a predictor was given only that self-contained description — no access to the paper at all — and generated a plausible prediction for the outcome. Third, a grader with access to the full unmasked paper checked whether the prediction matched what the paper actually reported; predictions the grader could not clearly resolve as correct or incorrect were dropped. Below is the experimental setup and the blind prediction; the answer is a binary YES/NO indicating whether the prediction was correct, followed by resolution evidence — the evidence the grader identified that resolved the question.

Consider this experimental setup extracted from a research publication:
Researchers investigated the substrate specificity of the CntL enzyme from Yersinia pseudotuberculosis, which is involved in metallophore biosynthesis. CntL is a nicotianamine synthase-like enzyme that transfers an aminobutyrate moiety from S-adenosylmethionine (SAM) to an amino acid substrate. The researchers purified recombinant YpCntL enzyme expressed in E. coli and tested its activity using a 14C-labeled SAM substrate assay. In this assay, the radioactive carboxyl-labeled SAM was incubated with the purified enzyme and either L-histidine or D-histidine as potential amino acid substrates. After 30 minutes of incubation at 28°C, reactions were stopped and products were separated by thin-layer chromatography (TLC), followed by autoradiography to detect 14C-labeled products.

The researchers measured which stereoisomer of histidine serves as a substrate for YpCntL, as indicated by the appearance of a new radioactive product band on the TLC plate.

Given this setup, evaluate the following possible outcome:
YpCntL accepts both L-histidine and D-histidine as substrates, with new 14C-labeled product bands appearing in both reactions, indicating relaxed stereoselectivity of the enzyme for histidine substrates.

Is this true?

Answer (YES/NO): NO